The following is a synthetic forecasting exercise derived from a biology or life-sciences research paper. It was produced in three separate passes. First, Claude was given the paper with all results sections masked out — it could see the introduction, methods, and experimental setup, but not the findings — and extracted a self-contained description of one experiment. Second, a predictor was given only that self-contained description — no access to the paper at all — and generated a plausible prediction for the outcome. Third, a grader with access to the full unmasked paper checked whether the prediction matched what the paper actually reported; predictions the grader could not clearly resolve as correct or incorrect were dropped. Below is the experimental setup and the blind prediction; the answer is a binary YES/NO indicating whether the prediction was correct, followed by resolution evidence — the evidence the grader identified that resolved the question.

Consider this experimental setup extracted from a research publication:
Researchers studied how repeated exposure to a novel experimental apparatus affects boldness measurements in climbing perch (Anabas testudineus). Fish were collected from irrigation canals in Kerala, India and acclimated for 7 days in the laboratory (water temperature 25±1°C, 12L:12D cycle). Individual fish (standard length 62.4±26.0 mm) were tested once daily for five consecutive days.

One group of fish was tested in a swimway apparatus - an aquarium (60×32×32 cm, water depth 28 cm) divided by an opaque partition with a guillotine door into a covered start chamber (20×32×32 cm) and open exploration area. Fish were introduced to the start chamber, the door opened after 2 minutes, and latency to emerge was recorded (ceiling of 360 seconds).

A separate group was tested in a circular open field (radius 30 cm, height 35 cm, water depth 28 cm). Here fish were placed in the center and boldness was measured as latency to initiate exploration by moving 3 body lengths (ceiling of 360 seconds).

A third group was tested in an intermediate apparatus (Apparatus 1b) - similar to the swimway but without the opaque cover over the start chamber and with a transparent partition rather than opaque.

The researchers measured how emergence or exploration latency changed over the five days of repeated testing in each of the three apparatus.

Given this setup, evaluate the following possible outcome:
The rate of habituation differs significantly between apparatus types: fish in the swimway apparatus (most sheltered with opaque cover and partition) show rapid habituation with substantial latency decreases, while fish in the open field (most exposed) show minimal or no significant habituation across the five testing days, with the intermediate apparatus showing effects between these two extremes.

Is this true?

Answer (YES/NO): NO